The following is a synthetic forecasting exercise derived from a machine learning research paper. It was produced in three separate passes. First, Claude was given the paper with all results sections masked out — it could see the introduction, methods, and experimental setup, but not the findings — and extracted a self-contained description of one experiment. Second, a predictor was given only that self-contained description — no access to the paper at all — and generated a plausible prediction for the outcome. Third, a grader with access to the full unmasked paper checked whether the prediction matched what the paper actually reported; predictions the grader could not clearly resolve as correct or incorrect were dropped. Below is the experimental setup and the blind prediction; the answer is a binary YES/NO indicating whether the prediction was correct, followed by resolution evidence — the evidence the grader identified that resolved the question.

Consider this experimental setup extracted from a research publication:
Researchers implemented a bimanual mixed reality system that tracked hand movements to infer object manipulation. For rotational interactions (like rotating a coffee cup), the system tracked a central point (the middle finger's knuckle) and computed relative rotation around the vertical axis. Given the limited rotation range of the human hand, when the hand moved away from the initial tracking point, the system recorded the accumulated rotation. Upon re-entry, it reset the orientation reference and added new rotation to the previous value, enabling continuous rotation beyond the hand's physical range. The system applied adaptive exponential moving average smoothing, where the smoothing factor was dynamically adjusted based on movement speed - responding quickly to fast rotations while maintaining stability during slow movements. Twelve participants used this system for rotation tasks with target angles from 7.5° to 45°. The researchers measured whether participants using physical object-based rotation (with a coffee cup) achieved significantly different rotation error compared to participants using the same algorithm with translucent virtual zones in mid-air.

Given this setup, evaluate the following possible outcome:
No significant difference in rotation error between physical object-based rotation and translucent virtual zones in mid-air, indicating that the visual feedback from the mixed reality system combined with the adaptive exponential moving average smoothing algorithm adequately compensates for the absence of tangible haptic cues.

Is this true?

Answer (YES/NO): YES